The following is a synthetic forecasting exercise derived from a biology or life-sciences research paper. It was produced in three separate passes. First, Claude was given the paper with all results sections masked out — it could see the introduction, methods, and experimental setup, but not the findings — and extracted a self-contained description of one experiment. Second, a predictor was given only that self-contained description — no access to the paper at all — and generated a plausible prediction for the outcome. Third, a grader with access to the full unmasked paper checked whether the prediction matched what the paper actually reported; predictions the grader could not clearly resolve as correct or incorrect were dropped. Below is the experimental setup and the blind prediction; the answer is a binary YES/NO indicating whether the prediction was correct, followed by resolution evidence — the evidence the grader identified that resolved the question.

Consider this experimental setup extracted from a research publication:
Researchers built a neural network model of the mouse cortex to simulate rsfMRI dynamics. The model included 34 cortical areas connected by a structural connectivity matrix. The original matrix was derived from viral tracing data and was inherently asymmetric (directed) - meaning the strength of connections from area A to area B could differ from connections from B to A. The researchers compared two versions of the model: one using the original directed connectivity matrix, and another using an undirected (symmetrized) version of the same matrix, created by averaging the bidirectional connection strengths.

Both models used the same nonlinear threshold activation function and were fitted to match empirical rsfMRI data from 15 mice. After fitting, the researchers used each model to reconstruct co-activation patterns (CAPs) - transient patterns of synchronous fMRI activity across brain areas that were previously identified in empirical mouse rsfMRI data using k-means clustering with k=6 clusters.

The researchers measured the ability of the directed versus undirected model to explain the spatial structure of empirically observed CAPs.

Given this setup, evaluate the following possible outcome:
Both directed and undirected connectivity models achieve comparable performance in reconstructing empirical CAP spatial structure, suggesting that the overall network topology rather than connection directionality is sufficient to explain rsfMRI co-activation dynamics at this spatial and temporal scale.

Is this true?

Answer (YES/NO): NO